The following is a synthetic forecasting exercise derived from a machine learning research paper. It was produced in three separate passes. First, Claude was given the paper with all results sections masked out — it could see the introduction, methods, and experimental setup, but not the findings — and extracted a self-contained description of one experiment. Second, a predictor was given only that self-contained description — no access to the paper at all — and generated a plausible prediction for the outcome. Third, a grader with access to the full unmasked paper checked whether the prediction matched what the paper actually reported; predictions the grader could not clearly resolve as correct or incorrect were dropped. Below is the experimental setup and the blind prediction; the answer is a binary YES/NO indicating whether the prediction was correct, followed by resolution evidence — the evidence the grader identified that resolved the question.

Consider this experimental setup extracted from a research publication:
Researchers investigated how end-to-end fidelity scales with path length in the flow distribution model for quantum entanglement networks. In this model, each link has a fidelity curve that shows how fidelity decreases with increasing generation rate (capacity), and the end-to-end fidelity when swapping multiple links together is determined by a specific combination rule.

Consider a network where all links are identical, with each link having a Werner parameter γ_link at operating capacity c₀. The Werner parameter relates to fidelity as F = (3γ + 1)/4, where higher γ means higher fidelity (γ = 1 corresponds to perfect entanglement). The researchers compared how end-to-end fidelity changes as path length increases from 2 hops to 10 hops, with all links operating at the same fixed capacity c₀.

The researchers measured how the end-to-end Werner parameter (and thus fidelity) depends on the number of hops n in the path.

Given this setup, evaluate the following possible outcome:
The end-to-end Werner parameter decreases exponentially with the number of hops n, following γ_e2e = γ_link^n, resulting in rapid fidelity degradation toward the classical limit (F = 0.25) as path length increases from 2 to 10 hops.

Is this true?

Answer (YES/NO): YES